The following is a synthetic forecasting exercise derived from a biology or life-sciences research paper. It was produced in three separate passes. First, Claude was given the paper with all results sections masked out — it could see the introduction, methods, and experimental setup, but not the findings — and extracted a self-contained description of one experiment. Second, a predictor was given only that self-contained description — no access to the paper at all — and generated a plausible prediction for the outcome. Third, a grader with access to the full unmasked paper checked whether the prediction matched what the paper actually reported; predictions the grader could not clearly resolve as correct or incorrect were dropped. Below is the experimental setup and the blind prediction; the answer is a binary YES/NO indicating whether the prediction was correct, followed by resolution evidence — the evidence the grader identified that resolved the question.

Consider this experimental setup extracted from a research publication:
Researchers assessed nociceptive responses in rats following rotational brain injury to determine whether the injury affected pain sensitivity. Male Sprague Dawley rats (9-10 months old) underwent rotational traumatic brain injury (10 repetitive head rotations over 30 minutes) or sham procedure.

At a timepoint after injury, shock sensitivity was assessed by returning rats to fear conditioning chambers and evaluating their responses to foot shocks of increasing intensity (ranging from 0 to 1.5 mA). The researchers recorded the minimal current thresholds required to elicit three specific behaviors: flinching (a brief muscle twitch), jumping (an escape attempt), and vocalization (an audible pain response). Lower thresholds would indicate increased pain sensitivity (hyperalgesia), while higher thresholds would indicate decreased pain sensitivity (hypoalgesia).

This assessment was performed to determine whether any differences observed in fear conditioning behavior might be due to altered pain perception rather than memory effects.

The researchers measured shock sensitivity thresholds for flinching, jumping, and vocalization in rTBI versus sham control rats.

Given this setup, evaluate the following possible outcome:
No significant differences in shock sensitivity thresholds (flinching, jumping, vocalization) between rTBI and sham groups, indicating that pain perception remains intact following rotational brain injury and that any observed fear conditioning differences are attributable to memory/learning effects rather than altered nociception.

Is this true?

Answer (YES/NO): YES